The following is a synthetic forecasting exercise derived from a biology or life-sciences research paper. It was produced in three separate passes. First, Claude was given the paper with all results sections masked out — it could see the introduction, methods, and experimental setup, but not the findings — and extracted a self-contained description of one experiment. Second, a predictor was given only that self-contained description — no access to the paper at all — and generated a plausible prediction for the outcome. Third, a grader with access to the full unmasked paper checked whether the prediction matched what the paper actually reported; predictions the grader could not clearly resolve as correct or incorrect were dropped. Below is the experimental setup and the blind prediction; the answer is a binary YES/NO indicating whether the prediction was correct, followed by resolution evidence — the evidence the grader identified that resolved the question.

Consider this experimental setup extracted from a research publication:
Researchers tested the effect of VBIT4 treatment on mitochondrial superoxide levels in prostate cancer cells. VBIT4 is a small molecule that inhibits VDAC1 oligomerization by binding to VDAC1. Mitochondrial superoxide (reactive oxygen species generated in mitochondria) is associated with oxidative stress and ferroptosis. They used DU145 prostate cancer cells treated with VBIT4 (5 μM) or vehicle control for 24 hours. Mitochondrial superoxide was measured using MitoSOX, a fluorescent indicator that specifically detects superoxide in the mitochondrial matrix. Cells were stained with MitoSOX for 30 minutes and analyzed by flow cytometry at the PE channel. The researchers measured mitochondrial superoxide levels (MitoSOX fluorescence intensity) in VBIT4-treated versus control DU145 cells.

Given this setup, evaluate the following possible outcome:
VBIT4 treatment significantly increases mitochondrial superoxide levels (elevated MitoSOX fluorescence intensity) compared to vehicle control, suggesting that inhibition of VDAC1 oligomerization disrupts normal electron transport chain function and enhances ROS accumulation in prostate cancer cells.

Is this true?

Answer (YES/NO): NO